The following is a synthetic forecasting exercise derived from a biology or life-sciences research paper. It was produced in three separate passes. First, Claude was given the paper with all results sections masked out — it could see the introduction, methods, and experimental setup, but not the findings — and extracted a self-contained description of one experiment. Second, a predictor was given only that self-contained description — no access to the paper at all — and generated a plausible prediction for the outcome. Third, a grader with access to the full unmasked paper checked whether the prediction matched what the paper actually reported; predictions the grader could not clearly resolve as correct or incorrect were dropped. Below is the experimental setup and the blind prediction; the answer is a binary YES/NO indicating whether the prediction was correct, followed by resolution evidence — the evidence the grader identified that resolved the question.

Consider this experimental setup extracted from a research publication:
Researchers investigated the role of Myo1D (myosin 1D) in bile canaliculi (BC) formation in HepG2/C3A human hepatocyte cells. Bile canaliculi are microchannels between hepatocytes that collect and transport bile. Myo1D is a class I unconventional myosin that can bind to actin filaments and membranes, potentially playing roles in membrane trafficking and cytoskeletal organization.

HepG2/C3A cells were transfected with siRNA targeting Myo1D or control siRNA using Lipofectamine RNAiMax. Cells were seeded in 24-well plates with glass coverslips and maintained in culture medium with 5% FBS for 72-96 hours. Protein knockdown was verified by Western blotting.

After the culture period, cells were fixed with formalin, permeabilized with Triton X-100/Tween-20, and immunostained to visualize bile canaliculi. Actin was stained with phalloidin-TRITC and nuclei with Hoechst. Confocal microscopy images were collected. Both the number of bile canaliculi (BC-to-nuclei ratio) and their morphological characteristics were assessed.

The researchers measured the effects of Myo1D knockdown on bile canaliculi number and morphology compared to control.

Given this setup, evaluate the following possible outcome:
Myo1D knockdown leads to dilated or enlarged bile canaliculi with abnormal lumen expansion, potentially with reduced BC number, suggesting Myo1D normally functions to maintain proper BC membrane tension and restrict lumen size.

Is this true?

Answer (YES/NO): NO